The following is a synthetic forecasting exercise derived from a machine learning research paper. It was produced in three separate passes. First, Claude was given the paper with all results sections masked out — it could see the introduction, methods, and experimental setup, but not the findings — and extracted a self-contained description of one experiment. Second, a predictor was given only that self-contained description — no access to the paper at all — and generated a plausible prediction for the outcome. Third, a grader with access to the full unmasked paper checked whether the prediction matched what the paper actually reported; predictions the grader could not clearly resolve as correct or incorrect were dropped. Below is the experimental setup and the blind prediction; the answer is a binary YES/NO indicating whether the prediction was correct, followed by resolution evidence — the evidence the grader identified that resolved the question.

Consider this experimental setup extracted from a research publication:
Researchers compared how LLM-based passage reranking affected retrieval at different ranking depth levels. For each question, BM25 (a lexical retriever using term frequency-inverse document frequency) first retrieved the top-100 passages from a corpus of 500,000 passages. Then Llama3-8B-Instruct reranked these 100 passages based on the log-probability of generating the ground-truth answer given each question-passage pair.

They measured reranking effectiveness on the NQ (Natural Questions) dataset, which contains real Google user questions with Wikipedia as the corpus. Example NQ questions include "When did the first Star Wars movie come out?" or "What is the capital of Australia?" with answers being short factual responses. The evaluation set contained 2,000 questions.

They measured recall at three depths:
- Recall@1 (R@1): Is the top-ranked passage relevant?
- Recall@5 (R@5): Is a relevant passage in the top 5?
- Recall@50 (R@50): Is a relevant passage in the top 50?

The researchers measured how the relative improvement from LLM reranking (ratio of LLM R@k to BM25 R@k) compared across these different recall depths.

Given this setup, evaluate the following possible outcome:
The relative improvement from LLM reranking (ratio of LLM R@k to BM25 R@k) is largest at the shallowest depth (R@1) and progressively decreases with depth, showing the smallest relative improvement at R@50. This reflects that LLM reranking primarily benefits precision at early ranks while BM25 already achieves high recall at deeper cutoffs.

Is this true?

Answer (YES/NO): YES